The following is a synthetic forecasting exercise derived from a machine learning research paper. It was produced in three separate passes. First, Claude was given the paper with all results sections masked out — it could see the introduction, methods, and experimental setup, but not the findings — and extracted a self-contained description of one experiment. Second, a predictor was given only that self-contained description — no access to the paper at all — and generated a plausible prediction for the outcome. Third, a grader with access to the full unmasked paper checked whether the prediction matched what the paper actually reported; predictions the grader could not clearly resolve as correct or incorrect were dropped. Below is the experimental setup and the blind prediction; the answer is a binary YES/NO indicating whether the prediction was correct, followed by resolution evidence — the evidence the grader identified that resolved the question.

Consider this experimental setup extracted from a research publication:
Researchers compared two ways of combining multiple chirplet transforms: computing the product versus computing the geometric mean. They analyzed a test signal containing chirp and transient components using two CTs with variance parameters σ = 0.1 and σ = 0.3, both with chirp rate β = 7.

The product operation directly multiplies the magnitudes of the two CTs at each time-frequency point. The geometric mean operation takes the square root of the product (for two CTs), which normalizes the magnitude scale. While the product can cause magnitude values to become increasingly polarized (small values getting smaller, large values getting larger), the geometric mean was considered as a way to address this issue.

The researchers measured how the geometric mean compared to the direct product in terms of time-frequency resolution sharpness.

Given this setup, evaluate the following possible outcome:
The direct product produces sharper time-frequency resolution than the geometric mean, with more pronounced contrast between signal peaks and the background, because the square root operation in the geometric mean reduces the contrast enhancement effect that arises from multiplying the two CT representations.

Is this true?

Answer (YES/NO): YES